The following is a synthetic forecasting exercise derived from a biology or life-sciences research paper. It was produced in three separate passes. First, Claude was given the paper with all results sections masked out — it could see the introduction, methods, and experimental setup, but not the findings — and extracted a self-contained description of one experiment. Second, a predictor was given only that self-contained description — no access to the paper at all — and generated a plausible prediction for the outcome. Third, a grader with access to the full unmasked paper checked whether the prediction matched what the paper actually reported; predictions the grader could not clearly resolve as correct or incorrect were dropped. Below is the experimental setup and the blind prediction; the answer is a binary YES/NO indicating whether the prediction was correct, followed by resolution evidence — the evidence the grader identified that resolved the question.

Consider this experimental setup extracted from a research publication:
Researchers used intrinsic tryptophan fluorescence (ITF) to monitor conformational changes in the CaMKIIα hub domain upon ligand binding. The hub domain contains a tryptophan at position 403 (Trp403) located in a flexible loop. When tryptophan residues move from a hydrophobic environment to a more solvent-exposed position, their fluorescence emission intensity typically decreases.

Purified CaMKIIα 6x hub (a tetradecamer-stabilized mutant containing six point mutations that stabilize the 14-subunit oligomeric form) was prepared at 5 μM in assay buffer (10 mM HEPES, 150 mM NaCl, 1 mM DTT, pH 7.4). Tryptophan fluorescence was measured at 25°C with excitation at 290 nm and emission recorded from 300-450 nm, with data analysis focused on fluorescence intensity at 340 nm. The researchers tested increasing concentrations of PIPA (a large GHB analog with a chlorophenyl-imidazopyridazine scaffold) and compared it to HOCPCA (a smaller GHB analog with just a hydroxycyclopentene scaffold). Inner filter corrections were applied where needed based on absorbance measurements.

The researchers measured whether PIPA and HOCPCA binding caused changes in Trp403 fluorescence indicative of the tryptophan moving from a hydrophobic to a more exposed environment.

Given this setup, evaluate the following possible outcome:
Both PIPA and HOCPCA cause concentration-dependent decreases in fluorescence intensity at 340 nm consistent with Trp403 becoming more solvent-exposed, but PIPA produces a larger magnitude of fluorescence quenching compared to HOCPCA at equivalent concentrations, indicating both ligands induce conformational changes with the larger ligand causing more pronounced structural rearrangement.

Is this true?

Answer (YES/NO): NO